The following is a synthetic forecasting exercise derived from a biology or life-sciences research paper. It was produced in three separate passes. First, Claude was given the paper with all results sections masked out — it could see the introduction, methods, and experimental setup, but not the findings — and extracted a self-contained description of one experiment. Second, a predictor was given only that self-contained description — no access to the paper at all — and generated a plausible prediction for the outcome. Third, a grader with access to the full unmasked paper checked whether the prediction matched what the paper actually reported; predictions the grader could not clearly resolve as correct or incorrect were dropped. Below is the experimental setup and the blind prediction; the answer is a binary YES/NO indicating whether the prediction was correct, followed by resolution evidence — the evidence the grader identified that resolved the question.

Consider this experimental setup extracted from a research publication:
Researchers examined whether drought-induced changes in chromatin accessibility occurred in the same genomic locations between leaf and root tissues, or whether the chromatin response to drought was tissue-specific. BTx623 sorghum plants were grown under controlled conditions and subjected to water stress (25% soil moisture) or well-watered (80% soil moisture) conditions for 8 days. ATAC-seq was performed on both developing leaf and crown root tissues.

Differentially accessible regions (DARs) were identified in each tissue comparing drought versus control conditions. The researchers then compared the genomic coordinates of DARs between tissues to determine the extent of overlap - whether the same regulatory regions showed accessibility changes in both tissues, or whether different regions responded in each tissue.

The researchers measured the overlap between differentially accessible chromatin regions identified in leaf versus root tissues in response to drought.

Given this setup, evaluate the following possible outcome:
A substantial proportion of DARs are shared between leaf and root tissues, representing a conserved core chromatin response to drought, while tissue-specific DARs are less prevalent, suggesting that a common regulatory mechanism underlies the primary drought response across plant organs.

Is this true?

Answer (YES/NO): NO